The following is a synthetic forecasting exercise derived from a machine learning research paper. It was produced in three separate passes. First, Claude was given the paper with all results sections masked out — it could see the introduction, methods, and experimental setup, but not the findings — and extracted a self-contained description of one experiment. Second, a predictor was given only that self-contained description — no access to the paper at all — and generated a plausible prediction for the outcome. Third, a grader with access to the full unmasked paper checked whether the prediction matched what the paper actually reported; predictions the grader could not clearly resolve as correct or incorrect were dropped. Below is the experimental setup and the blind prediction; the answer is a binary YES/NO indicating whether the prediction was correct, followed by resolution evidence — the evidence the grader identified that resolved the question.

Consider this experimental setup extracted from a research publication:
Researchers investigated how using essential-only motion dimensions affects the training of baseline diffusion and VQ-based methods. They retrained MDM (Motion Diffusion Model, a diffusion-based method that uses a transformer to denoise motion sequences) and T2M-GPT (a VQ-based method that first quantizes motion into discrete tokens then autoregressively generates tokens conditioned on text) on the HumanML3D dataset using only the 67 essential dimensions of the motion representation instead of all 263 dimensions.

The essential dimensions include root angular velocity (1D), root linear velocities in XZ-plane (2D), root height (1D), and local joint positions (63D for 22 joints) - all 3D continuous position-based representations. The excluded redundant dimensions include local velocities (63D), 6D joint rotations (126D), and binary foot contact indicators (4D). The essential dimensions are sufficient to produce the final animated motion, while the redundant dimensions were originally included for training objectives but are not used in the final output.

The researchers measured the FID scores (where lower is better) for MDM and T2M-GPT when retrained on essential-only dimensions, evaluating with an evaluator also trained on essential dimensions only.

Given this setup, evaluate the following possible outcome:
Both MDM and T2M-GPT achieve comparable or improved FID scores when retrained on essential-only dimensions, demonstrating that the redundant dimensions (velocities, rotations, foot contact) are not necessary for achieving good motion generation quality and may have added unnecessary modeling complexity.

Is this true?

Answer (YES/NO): NO